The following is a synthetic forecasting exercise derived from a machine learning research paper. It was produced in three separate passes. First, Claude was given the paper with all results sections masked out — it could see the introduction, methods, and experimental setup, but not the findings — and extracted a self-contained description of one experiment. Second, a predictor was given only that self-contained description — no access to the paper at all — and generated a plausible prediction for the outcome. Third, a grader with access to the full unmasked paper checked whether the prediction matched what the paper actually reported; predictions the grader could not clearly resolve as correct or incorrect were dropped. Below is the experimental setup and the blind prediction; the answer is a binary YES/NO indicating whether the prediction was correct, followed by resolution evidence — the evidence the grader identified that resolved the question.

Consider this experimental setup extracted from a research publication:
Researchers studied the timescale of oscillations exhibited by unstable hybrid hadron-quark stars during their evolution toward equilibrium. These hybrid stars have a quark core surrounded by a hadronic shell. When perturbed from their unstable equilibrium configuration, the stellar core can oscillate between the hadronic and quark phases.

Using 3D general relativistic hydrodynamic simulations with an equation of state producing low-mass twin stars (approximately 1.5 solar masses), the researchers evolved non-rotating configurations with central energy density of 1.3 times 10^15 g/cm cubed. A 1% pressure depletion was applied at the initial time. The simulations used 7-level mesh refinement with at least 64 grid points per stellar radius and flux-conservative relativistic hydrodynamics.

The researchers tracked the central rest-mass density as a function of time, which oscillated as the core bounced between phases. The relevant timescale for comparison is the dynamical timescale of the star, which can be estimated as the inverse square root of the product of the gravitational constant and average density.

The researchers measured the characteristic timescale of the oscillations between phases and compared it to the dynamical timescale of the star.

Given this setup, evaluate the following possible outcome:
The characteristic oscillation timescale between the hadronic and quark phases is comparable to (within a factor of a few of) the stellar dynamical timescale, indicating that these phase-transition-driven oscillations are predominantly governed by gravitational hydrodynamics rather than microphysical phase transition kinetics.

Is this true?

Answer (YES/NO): YES